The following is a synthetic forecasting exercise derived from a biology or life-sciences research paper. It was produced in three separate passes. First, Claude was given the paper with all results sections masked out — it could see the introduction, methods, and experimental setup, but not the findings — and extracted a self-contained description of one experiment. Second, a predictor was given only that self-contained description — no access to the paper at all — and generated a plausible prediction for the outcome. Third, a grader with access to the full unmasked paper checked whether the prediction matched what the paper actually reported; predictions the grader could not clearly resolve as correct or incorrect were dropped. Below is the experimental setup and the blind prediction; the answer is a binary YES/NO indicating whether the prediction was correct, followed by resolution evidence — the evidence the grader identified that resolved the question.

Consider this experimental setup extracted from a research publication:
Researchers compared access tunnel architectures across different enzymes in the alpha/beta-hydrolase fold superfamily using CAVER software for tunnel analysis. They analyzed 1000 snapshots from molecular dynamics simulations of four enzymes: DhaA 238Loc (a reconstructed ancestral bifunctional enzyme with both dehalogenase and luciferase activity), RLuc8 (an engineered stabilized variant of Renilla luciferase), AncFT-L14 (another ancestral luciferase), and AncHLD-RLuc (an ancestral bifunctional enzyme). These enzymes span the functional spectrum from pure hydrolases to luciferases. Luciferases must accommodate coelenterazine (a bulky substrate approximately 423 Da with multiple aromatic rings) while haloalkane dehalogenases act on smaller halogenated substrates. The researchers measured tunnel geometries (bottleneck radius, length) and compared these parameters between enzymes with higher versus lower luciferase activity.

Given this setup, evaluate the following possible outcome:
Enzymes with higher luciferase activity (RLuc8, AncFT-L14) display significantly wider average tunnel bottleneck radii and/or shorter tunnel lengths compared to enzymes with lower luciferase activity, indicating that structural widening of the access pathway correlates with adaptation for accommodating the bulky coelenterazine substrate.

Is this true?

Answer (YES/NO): YES